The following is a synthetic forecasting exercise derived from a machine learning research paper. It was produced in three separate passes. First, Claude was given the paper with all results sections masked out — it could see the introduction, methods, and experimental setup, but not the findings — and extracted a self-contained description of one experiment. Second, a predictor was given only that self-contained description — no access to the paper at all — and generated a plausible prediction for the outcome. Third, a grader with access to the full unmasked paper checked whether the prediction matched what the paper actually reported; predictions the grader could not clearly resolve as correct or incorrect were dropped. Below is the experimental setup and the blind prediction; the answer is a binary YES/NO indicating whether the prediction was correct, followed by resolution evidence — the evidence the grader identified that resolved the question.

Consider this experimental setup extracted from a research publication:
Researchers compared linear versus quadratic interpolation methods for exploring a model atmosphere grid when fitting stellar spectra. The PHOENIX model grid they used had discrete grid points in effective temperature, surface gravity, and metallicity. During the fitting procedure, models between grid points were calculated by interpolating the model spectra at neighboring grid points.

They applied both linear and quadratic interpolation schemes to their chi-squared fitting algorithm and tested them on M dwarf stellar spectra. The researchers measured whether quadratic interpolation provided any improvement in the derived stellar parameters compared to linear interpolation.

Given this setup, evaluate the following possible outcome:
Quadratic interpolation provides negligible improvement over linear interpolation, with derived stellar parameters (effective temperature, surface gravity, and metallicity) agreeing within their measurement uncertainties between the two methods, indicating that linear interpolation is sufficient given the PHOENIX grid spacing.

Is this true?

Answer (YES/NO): YES